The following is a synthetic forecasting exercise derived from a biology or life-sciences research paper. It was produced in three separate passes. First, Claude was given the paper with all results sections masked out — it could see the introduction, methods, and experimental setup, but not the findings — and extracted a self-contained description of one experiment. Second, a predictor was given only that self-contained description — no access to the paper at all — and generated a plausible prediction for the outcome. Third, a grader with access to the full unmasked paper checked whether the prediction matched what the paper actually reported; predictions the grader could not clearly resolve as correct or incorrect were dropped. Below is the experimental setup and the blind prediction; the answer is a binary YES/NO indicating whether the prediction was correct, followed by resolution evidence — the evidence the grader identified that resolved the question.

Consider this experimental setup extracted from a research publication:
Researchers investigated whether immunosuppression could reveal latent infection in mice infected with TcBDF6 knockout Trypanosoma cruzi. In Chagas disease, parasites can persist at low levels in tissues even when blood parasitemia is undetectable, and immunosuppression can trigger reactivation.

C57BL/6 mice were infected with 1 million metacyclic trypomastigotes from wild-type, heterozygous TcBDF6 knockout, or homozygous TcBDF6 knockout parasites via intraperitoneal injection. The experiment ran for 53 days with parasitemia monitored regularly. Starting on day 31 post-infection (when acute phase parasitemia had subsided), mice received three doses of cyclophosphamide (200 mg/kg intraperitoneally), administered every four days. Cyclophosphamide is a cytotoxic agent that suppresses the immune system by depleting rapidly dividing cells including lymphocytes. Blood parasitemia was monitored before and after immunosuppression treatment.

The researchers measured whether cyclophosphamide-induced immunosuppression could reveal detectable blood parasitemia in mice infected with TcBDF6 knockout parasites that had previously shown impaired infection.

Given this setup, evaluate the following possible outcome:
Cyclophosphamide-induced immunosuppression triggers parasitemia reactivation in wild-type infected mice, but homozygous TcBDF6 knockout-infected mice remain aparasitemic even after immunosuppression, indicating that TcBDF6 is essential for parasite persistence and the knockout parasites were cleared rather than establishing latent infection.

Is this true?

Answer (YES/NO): YES